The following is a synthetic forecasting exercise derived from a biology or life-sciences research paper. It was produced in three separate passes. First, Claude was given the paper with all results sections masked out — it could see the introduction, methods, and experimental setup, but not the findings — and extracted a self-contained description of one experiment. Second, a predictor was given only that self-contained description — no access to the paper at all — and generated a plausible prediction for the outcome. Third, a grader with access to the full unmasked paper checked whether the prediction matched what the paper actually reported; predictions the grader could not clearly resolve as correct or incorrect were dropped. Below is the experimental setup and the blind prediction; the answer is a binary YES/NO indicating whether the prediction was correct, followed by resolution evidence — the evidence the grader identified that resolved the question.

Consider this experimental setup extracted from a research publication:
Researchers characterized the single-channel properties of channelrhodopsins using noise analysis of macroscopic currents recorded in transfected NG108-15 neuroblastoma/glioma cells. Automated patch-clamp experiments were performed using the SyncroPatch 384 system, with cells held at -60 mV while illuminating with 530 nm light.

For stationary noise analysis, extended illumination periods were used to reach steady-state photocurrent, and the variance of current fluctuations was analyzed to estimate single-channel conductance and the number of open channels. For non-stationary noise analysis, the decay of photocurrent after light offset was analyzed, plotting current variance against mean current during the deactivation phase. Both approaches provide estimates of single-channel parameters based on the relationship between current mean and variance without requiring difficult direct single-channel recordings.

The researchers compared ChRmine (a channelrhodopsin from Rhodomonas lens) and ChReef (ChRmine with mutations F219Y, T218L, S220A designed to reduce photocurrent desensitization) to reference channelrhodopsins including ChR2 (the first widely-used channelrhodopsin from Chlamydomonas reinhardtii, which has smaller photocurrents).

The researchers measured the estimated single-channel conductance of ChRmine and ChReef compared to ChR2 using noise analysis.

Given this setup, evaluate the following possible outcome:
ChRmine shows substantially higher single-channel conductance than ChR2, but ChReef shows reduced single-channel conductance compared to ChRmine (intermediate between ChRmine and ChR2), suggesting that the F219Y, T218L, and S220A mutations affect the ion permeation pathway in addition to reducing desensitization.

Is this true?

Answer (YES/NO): NO